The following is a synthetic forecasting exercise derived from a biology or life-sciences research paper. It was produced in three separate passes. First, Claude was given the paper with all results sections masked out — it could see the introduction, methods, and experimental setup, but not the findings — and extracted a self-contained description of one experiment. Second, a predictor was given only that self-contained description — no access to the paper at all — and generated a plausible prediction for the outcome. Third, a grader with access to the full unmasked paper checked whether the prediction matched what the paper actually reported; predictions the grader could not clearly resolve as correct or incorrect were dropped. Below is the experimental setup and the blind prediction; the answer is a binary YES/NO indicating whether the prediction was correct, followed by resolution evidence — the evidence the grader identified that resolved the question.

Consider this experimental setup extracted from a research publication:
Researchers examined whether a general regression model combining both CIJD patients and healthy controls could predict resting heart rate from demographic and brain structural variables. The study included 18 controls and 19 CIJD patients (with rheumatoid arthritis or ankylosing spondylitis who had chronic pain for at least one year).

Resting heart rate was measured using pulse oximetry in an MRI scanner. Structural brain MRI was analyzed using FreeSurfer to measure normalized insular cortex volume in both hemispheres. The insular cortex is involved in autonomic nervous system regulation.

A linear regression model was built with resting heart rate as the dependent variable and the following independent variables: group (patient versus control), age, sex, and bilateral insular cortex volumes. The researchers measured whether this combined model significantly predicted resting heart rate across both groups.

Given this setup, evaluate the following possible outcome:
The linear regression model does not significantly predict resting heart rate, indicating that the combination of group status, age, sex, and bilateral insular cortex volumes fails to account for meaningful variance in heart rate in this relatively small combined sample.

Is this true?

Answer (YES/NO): YES